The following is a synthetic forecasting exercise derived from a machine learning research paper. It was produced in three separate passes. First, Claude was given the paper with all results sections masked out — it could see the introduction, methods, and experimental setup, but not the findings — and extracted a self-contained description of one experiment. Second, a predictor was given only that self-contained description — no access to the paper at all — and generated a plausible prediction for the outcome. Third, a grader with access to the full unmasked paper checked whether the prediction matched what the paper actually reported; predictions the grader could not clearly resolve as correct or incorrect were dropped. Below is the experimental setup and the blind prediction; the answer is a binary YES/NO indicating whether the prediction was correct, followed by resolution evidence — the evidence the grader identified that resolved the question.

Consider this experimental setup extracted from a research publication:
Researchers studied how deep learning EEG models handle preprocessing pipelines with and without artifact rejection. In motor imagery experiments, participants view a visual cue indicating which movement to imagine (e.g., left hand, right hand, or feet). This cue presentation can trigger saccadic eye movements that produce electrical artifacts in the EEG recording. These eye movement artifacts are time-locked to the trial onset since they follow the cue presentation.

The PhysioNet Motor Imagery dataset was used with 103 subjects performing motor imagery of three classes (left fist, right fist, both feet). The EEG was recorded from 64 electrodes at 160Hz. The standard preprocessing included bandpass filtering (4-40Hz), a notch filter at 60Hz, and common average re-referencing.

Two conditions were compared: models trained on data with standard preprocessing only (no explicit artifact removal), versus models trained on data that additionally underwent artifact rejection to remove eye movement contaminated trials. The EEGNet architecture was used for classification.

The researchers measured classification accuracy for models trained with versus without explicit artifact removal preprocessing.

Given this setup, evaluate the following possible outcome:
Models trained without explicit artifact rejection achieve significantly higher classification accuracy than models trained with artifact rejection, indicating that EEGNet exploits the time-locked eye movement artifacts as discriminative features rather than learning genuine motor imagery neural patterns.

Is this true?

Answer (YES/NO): YES